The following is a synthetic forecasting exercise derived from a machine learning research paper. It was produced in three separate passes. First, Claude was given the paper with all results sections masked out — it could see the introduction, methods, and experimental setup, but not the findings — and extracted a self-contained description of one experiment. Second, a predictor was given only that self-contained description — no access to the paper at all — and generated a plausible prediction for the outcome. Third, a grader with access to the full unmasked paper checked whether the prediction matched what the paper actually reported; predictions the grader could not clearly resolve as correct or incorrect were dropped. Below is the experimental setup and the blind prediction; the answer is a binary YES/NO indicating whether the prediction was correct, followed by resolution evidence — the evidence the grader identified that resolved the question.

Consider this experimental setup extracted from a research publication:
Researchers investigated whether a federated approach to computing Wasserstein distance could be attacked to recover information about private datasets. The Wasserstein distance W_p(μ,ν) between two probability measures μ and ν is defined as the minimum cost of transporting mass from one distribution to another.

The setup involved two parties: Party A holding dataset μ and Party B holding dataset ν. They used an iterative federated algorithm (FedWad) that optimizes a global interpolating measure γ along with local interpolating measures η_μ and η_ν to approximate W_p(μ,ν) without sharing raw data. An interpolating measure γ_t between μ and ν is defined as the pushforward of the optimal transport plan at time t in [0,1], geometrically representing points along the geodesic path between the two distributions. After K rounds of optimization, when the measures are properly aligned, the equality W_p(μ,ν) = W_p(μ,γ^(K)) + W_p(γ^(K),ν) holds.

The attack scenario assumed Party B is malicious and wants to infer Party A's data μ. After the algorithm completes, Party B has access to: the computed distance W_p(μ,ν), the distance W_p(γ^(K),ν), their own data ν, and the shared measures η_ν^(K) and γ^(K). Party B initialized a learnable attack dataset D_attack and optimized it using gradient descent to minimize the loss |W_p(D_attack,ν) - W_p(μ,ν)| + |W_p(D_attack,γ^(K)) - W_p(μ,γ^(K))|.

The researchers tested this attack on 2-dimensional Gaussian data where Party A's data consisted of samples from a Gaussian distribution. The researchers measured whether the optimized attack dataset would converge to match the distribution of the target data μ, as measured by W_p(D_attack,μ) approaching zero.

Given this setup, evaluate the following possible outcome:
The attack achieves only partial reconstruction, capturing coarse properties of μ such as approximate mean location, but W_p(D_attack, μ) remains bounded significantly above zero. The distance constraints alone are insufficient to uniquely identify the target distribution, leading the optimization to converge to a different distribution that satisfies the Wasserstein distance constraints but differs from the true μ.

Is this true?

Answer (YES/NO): NO